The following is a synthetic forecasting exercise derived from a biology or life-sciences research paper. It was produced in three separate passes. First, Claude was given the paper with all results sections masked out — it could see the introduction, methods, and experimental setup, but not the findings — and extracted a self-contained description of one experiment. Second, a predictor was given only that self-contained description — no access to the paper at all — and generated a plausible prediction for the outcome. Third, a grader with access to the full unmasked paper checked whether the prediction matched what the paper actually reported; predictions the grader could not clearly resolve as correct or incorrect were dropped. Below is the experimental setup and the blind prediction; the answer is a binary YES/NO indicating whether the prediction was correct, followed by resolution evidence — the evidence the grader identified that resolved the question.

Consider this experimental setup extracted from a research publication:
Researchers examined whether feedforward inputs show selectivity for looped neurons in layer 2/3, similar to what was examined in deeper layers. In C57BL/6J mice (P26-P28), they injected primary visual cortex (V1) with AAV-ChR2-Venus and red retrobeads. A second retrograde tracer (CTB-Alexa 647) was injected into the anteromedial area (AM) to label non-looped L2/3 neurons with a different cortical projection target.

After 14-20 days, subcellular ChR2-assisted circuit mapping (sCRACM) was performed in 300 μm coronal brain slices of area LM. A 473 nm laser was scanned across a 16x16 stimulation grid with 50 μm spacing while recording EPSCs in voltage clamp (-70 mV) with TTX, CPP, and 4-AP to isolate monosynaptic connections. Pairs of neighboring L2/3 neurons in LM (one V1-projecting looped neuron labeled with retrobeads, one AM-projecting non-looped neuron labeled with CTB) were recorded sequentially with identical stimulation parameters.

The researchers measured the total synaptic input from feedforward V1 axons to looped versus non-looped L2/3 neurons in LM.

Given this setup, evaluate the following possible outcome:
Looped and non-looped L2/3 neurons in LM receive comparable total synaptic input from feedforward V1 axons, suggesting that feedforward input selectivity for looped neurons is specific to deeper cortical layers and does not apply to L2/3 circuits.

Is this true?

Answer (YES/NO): YES